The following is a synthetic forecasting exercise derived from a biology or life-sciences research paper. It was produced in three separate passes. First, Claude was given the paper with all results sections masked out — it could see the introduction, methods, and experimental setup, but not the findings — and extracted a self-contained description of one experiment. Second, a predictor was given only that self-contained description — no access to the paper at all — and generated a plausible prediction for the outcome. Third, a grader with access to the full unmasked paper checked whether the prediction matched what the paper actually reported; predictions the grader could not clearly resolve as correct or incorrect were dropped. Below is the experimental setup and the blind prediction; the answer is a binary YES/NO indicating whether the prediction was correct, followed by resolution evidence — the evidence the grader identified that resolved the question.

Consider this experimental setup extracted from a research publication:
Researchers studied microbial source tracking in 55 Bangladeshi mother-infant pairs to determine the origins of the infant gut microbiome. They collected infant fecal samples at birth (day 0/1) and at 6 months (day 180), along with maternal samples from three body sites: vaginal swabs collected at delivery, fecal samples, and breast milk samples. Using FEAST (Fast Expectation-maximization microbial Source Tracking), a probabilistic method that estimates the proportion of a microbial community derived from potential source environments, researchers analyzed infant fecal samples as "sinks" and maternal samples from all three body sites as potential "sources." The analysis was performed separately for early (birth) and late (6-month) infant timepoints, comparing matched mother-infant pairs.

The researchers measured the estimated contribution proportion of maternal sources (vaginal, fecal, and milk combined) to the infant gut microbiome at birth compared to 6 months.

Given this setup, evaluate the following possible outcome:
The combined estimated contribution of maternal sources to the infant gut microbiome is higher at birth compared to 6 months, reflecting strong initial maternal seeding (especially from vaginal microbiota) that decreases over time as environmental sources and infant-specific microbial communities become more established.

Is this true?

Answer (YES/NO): NO